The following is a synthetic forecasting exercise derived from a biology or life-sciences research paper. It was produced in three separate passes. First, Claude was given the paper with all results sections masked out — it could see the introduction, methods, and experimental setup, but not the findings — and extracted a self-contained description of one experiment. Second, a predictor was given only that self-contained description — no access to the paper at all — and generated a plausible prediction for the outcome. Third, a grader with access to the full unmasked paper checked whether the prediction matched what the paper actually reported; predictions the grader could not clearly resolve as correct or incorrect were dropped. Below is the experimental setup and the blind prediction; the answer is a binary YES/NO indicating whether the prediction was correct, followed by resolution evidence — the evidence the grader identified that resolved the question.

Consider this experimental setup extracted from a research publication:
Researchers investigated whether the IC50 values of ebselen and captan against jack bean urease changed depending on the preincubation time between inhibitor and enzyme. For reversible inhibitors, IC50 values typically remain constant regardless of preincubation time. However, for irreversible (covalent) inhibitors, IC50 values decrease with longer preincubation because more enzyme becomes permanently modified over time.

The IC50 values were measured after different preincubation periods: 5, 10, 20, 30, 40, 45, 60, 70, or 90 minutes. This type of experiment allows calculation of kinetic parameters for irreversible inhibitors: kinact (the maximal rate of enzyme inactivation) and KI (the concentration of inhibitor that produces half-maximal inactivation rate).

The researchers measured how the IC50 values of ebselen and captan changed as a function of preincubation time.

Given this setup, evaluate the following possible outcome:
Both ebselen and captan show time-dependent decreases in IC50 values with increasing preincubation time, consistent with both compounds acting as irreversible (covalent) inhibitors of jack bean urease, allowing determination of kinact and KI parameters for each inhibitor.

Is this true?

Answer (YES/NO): YES